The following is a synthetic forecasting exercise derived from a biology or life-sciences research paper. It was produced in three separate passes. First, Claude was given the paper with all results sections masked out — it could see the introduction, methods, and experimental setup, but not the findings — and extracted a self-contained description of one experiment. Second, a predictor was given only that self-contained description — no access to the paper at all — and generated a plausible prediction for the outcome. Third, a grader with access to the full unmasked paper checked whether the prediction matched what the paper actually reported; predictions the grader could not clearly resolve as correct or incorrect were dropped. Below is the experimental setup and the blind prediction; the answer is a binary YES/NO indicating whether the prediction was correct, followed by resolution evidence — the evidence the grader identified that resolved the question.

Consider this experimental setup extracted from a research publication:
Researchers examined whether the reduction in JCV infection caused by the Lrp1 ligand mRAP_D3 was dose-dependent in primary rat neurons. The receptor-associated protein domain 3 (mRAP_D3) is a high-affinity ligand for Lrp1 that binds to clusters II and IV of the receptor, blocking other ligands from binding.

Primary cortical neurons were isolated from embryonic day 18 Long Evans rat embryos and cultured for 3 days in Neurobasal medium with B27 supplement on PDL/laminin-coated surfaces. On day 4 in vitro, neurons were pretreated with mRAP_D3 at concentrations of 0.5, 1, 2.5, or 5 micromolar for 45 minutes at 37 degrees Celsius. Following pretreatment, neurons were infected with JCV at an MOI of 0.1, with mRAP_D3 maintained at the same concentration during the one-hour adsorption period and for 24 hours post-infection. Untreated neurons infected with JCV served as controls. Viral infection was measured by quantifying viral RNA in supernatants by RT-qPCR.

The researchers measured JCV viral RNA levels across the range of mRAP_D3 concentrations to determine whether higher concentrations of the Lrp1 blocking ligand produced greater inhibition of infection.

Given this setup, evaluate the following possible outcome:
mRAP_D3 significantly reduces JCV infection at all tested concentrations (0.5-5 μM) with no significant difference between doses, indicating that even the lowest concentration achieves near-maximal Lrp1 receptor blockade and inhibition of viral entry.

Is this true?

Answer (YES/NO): NO